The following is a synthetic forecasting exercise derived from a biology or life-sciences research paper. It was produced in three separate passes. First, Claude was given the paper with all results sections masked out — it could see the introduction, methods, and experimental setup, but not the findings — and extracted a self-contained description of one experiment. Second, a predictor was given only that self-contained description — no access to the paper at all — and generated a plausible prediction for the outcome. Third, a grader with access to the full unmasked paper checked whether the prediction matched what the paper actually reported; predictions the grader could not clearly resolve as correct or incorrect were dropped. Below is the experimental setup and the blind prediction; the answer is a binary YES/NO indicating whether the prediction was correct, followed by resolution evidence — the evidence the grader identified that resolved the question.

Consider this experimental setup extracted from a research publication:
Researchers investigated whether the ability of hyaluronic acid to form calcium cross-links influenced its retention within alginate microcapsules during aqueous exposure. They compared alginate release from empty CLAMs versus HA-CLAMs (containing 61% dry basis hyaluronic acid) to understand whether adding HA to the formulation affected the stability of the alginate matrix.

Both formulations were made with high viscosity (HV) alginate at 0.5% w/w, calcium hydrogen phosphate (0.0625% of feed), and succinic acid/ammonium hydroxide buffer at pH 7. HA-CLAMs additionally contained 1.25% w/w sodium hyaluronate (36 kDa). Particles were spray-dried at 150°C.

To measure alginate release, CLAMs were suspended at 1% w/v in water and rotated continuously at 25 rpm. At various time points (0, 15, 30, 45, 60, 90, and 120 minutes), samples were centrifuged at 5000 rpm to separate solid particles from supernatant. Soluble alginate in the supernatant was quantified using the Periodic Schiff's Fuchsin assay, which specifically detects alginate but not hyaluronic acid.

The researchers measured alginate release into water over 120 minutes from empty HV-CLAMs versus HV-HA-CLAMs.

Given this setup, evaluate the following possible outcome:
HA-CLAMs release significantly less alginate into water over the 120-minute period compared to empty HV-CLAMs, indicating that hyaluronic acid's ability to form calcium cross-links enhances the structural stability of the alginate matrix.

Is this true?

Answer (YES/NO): NO